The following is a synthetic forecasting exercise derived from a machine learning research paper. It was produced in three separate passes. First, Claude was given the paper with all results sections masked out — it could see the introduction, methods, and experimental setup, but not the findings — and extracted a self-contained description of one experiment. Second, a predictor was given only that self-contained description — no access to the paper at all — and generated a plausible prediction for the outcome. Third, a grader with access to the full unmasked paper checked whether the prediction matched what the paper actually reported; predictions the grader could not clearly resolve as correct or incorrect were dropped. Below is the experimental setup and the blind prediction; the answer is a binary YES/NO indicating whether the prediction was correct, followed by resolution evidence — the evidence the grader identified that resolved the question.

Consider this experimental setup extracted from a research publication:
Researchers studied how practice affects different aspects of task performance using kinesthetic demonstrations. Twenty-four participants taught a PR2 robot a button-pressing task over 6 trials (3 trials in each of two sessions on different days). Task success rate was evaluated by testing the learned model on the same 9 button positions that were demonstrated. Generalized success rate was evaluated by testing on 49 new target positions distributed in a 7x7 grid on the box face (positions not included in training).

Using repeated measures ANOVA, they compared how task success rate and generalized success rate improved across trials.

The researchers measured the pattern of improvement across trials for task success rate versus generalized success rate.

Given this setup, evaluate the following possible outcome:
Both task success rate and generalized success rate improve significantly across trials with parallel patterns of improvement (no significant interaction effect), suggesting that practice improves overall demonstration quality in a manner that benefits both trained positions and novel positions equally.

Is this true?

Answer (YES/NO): NO